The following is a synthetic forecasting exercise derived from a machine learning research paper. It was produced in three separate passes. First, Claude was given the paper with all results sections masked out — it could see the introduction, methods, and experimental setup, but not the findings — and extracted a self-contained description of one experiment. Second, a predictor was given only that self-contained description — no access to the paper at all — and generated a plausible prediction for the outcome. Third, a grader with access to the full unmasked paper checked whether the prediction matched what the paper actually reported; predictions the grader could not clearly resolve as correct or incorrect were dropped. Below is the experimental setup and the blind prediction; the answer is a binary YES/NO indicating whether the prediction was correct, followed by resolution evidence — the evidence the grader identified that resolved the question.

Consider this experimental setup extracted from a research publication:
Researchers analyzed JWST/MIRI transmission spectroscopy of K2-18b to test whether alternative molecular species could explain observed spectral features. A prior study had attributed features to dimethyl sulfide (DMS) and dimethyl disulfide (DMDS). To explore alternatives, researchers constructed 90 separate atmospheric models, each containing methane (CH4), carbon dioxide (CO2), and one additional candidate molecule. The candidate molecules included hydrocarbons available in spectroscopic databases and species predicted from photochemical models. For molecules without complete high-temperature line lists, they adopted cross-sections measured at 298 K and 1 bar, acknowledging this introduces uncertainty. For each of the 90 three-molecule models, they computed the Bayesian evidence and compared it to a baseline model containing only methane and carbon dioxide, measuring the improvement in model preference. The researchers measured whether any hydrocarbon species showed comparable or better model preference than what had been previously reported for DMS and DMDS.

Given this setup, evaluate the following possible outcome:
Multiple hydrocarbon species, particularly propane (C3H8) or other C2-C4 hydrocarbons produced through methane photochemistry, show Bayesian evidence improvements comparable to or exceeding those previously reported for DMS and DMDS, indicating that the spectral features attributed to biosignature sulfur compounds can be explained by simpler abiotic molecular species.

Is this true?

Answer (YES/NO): YES